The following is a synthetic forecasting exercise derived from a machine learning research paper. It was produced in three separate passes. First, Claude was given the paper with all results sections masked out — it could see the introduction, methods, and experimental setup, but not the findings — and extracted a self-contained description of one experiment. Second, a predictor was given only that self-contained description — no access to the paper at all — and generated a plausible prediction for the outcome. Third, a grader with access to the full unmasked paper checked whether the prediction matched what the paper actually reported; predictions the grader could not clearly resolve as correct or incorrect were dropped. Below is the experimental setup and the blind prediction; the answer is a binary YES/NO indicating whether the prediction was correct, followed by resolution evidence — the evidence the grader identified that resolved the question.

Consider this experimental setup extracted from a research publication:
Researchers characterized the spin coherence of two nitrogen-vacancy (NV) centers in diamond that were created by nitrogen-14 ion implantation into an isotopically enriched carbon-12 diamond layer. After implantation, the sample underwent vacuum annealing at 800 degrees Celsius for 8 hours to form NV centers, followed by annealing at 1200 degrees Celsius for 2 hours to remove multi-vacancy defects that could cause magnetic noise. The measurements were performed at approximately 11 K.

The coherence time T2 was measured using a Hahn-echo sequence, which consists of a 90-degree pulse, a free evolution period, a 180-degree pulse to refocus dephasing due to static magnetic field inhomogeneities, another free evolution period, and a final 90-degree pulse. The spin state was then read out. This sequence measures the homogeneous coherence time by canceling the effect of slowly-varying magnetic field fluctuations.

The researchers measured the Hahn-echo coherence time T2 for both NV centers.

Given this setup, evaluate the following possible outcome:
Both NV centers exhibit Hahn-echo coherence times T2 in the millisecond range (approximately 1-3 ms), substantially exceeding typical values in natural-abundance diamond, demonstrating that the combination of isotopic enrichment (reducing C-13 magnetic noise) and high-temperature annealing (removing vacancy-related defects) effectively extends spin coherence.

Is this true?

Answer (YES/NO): YES